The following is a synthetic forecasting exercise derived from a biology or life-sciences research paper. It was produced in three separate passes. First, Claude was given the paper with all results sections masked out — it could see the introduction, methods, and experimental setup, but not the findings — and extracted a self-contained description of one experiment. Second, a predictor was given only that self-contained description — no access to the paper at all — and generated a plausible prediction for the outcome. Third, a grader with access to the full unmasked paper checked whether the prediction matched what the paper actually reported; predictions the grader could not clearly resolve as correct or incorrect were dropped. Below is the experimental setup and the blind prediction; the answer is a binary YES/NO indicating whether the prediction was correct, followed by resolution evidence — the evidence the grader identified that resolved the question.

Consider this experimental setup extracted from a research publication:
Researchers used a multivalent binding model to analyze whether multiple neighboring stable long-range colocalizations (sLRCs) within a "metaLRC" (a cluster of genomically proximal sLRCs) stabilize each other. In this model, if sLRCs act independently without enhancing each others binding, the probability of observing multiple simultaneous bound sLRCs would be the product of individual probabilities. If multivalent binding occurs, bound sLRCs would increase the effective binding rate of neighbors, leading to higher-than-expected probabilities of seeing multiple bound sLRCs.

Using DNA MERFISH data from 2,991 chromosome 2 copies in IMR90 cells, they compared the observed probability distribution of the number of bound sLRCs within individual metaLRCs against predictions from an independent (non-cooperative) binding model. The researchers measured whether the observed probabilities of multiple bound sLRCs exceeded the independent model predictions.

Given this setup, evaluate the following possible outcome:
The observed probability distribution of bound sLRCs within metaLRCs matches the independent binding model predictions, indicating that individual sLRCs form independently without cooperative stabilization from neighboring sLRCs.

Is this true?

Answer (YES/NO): NO